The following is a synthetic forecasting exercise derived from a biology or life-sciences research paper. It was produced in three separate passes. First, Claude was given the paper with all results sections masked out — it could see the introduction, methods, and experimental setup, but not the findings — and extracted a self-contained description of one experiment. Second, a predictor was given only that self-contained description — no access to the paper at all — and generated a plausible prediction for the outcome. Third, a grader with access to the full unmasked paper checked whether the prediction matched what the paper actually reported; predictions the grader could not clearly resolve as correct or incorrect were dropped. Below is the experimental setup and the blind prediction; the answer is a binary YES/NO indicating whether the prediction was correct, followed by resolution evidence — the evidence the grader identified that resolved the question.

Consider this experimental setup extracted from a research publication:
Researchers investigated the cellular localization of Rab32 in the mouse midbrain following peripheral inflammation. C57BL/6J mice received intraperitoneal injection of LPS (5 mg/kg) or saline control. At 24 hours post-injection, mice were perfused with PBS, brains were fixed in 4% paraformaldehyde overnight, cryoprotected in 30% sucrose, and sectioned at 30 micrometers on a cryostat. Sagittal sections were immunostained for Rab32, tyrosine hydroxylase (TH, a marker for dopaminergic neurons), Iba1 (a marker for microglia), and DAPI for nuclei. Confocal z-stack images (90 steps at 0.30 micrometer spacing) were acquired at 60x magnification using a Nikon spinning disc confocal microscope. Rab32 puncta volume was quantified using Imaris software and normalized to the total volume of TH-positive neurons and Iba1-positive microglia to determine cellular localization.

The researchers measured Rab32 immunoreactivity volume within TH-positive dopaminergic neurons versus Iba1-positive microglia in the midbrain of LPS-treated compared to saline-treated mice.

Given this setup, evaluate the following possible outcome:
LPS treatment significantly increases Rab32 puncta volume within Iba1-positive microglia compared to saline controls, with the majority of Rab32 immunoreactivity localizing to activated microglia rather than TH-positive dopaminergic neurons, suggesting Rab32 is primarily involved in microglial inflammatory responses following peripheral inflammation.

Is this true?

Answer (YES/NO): YES